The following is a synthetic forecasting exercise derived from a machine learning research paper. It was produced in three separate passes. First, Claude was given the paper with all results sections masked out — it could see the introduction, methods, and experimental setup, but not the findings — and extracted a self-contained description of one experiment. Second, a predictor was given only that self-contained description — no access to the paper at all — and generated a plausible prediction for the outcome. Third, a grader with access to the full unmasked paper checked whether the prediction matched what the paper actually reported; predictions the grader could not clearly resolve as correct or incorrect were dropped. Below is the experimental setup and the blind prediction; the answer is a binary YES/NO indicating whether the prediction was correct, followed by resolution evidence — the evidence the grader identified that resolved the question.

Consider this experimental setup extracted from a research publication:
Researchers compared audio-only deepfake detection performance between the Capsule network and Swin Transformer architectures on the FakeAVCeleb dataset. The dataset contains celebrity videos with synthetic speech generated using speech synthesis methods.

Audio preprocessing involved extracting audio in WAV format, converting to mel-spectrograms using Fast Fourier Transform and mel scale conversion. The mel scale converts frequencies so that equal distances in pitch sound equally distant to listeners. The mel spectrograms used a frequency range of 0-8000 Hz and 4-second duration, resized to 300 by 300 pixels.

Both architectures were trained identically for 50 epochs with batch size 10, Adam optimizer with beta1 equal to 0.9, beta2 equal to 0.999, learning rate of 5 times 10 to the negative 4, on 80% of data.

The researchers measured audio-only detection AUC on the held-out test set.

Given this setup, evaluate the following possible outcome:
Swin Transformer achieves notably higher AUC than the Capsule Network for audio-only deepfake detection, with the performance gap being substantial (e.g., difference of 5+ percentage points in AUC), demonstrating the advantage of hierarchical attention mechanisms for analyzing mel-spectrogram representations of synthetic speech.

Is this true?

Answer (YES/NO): NO